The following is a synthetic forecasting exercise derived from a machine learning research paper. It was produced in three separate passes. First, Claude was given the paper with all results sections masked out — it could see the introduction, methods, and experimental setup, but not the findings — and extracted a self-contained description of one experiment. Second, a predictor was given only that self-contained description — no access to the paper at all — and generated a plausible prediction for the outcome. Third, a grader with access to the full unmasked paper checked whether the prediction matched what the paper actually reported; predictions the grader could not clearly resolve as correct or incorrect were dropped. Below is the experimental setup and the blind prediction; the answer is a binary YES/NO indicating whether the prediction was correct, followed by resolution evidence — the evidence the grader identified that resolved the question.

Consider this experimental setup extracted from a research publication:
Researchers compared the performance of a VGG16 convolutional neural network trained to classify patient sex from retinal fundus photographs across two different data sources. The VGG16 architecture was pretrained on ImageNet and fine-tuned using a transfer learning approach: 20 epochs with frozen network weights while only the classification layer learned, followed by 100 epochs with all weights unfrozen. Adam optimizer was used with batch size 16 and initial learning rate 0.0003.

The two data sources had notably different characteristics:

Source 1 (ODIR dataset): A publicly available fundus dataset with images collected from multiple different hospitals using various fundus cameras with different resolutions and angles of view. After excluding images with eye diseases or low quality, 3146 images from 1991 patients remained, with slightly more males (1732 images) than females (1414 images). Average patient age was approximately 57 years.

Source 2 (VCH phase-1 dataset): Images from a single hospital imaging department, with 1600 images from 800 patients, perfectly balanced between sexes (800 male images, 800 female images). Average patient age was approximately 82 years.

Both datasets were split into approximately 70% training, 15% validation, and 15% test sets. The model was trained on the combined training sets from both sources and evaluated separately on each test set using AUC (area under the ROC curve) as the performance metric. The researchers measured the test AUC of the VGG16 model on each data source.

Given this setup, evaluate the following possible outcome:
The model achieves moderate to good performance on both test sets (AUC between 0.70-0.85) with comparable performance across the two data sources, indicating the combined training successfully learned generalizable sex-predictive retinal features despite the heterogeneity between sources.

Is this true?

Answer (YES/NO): NO